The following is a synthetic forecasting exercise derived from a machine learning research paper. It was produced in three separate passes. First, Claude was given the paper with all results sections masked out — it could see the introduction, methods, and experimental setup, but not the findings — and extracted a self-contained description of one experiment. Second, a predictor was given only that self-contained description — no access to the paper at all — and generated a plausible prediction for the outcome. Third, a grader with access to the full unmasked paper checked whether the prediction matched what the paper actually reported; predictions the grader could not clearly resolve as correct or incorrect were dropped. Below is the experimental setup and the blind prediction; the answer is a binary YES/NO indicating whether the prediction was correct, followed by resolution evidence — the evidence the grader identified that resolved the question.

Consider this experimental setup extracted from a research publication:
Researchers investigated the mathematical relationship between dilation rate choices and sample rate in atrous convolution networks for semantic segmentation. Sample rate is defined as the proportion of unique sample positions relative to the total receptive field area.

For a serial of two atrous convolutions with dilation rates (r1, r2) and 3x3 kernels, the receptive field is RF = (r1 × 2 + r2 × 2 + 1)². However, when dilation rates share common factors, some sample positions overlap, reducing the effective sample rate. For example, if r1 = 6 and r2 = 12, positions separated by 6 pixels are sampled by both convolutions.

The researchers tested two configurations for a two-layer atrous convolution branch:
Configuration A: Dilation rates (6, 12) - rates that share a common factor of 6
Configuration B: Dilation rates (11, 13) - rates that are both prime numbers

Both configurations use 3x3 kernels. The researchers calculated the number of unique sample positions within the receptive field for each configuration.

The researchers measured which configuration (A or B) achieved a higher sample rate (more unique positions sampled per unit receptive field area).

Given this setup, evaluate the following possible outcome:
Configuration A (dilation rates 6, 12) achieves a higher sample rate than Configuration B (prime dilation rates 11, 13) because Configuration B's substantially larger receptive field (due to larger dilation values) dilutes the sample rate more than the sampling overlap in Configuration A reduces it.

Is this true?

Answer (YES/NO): NO